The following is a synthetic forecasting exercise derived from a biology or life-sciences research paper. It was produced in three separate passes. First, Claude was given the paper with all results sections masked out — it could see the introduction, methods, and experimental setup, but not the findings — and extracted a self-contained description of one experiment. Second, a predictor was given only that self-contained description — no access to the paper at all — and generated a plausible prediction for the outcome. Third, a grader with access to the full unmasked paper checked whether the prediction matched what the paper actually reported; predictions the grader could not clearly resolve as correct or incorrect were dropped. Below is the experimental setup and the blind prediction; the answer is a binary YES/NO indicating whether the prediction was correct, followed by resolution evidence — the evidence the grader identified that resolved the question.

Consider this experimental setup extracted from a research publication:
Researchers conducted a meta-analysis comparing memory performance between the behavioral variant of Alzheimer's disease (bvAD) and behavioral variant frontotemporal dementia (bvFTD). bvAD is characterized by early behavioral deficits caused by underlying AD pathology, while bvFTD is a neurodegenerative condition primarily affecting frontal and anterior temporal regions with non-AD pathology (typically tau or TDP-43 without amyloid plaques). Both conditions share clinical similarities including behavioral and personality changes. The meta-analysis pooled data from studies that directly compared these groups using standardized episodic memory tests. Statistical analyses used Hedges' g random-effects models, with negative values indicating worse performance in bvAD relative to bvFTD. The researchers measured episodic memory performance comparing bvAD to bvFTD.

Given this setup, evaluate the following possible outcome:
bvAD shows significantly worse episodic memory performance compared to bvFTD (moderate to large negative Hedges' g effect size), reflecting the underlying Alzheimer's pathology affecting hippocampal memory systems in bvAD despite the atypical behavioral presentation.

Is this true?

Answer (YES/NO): NO